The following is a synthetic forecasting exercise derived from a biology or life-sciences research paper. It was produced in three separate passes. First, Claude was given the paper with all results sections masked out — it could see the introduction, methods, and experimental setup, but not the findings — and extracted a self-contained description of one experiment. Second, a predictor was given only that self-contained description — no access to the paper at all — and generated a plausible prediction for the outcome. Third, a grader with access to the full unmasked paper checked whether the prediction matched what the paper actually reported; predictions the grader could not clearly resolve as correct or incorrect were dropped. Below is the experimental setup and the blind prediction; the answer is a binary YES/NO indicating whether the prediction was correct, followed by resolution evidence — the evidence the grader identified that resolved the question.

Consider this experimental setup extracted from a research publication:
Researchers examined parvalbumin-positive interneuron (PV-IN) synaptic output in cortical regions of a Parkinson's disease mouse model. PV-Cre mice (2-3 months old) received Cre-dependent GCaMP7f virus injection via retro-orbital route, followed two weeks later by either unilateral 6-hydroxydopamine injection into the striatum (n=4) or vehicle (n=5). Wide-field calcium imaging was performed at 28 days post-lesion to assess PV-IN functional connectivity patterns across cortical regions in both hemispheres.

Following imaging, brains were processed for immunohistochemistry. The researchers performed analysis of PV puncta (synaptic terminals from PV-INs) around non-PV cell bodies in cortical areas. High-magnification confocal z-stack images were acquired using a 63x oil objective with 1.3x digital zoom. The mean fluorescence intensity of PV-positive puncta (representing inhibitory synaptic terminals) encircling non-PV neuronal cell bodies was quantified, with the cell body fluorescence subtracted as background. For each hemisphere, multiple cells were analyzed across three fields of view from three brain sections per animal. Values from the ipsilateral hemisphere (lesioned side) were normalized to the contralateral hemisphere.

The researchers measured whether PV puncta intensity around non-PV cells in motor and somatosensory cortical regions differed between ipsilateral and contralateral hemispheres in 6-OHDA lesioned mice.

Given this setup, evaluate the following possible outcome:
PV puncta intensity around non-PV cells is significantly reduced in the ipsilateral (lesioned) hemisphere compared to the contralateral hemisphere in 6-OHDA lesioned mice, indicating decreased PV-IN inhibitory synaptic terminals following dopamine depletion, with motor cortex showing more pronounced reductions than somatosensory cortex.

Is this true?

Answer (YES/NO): NO